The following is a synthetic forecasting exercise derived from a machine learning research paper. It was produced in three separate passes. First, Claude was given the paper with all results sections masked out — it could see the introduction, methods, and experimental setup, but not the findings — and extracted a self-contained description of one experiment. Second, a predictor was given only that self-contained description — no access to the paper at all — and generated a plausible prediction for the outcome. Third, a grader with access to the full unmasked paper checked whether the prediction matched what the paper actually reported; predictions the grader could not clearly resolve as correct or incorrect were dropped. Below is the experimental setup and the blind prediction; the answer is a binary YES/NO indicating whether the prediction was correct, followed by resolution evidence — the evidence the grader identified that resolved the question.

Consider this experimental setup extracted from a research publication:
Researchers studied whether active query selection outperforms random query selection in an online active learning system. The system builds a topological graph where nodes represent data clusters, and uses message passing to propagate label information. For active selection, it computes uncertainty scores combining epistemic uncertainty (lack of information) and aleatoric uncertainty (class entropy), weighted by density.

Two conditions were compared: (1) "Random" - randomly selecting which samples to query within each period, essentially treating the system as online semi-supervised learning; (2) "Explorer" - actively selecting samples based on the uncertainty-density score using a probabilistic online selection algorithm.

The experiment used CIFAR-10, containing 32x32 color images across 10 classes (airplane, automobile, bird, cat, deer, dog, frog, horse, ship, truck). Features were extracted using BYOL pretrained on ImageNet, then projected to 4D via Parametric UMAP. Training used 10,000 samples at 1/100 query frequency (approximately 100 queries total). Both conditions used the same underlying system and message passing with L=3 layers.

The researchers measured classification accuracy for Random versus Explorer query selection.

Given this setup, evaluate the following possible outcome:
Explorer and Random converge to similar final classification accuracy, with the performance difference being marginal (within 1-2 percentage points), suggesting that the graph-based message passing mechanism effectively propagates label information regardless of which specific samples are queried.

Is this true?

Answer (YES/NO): NO